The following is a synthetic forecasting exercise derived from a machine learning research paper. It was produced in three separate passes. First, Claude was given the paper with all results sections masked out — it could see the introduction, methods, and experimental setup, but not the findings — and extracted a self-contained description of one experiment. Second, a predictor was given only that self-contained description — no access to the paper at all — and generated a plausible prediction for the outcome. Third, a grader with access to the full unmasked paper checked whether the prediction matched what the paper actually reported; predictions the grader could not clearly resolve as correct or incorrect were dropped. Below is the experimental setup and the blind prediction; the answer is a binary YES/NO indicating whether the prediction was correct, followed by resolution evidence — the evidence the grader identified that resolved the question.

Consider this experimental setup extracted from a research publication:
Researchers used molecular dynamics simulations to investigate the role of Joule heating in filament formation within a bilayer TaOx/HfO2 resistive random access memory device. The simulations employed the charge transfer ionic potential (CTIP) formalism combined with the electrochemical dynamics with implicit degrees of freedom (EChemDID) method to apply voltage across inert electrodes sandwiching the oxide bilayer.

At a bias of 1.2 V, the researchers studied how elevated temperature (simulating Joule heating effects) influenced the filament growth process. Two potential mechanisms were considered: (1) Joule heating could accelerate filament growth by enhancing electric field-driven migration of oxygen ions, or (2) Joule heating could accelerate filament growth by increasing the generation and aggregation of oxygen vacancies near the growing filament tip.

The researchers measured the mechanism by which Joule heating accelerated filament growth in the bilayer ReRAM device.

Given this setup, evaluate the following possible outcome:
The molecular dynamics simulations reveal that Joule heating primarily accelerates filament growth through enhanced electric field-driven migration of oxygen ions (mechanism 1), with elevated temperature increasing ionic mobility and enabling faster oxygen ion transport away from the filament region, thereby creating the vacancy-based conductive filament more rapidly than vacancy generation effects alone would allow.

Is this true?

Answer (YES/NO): NO